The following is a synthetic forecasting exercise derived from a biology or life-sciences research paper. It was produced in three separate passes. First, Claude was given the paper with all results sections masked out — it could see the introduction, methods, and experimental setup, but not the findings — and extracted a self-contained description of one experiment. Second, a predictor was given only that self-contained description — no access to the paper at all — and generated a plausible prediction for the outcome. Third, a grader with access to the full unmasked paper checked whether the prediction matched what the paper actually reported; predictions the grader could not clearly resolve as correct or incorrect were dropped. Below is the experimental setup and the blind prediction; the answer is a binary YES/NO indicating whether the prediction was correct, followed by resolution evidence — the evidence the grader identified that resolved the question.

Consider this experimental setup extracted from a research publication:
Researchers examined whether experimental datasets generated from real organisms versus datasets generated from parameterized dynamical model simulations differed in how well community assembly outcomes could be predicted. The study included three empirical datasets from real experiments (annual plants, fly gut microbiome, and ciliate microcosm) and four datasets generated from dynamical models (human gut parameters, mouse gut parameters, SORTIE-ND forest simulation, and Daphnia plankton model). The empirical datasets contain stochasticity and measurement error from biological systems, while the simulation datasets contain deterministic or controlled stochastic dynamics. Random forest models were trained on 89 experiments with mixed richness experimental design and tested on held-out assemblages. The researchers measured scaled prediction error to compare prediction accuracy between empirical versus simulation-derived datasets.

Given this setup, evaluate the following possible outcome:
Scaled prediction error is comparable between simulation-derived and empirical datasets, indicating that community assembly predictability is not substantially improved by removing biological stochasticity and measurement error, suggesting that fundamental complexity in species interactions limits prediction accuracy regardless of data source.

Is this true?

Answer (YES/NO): NO